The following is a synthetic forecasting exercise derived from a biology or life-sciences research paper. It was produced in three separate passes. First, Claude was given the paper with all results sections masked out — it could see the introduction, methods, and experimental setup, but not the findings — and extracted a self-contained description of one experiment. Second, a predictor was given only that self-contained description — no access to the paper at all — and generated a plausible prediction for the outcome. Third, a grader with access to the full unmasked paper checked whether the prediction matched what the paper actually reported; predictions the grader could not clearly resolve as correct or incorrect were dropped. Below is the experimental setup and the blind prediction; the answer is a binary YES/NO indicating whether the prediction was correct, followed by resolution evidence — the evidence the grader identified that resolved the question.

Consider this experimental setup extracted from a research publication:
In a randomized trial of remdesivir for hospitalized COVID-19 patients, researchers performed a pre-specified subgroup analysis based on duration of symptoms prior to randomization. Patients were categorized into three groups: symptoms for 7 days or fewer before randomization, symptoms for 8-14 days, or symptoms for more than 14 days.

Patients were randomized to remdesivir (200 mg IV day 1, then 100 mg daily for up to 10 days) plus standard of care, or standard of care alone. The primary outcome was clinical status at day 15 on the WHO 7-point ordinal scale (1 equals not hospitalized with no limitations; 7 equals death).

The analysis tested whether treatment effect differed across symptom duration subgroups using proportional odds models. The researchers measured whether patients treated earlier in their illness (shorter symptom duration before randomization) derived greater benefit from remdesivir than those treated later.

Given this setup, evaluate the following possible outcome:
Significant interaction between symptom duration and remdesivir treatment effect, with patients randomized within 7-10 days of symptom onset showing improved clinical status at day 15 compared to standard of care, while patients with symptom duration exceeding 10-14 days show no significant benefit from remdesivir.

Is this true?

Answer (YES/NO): NO